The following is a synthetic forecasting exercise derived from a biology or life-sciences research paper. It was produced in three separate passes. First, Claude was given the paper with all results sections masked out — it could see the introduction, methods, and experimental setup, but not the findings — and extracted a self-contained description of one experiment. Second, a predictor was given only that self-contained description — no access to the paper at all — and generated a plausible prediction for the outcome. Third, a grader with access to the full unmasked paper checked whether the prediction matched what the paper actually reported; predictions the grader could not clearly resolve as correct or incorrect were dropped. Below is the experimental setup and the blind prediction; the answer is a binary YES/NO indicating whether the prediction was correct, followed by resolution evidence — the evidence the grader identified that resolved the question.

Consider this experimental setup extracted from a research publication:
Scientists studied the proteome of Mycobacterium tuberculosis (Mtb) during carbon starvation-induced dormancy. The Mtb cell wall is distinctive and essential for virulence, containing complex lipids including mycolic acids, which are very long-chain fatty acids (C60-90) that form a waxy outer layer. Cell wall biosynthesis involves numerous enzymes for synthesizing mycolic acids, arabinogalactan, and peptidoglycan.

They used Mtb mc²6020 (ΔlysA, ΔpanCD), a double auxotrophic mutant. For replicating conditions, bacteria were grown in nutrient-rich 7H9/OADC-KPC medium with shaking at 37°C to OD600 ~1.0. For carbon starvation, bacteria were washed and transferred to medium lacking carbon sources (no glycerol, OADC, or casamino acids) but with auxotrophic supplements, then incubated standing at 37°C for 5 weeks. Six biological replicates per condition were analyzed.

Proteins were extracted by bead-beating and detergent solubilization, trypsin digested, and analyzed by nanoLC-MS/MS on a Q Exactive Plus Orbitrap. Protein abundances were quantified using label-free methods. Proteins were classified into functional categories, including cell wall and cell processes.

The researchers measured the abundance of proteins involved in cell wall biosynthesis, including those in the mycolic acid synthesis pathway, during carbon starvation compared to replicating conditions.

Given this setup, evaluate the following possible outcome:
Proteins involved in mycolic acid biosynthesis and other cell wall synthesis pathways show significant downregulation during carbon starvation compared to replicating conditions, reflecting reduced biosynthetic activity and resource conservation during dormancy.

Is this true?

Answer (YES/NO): NO